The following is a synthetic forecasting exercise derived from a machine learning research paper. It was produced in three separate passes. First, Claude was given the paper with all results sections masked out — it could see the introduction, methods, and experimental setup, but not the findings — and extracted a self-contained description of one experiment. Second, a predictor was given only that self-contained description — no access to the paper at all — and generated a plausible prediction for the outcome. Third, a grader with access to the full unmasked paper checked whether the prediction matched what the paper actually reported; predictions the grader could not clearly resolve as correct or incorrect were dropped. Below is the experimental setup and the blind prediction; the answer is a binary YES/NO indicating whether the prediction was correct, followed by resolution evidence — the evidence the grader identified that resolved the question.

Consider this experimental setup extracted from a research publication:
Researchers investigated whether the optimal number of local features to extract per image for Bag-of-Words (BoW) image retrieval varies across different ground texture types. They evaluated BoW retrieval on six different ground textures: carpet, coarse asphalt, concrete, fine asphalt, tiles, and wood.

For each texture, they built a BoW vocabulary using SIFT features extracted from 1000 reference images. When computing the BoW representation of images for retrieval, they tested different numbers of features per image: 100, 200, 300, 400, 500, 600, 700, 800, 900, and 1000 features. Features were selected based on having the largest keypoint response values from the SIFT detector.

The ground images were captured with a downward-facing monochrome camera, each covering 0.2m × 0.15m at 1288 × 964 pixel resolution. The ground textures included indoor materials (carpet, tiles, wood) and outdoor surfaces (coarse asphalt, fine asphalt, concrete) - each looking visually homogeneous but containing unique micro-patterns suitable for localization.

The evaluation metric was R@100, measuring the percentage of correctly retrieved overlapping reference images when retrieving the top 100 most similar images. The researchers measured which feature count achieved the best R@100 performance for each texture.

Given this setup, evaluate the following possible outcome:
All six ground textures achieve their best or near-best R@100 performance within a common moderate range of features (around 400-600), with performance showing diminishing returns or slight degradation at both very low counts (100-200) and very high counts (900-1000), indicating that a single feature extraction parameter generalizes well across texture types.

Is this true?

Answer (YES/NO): NO